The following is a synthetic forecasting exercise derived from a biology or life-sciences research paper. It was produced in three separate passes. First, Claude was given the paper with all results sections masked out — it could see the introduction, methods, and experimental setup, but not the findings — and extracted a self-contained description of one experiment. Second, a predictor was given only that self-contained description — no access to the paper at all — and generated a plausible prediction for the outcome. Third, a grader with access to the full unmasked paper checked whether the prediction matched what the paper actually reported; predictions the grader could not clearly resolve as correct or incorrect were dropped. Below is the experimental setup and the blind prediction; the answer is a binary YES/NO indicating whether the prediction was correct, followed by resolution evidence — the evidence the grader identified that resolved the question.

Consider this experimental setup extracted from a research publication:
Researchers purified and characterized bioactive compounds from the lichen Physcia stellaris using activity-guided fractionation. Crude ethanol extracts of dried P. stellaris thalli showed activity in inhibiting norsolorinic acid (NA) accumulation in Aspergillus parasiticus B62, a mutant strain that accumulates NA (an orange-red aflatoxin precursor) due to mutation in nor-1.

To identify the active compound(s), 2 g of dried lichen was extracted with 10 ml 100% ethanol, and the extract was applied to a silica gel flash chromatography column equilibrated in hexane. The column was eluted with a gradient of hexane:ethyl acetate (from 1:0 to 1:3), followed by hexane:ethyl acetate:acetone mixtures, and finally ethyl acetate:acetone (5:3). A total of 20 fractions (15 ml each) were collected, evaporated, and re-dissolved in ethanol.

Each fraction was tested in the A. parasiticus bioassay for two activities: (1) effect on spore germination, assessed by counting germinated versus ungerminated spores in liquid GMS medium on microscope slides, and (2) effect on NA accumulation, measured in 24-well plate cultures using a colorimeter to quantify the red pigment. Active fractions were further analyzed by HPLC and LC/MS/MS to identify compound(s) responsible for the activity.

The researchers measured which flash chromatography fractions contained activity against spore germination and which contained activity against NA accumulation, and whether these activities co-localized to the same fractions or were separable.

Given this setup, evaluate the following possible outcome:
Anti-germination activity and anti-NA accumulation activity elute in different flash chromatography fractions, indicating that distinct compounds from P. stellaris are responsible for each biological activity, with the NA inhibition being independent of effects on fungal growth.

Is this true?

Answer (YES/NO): NO